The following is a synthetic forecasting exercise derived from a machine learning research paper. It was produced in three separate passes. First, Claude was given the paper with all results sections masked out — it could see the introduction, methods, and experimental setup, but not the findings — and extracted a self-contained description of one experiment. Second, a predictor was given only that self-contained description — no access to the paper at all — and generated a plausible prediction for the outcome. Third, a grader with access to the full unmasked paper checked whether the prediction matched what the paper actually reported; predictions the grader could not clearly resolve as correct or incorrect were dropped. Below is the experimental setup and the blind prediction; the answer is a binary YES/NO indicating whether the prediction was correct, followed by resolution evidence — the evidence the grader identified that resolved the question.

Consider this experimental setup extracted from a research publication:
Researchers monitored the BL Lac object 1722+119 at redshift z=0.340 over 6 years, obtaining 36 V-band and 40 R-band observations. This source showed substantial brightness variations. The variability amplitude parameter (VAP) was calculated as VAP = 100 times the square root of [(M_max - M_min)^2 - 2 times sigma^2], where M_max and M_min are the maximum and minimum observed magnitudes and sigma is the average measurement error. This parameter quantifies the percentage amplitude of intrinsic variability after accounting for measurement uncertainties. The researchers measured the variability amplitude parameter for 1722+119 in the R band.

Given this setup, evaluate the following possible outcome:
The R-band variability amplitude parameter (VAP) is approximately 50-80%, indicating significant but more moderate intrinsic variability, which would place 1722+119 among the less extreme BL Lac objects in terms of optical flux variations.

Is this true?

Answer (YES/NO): NO